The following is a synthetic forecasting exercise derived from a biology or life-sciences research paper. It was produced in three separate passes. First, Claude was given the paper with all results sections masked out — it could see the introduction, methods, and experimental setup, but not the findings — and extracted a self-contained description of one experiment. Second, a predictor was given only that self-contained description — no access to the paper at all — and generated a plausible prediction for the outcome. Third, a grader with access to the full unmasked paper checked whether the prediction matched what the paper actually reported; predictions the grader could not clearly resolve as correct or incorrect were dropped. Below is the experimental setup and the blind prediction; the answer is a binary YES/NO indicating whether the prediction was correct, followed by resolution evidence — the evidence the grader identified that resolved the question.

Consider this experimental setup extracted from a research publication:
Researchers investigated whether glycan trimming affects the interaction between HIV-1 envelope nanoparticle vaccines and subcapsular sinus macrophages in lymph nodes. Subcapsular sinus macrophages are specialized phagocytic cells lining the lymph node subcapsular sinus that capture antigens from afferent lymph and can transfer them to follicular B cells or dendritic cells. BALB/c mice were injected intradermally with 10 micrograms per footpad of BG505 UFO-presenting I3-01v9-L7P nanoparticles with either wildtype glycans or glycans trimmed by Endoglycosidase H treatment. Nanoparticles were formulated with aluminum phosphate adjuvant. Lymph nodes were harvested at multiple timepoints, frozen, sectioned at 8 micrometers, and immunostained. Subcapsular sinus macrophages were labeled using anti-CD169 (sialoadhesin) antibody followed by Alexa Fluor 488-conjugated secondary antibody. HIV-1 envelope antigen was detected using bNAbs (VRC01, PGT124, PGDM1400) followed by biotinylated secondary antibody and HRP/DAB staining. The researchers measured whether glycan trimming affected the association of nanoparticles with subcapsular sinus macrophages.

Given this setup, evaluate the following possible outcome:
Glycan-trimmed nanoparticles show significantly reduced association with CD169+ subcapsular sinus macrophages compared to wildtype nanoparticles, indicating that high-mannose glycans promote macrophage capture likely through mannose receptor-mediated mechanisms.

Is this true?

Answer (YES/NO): NO